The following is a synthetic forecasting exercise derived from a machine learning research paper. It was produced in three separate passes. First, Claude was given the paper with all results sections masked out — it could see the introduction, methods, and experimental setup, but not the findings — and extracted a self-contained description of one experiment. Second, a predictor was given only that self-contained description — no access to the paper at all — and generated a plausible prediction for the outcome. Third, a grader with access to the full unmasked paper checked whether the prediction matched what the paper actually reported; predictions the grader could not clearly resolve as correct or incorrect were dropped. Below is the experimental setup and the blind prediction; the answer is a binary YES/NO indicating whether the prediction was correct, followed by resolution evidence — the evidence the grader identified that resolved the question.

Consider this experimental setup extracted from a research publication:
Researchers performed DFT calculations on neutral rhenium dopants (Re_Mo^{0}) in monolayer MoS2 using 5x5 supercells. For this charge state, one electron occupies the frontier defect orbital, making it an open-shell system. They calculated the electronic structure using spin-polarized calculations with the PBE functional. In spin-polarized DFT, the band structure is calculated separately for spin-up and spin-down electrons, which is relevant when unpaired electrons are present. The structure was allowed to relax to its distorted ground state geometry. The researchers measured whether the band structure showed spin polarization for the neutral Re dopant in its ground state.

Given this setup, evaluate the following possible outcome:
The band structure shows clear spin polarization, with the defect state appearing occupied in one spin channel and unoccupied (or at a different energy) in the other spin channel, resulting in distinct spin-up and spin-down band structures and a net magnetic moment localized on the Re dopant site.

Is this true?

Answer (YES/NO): YES